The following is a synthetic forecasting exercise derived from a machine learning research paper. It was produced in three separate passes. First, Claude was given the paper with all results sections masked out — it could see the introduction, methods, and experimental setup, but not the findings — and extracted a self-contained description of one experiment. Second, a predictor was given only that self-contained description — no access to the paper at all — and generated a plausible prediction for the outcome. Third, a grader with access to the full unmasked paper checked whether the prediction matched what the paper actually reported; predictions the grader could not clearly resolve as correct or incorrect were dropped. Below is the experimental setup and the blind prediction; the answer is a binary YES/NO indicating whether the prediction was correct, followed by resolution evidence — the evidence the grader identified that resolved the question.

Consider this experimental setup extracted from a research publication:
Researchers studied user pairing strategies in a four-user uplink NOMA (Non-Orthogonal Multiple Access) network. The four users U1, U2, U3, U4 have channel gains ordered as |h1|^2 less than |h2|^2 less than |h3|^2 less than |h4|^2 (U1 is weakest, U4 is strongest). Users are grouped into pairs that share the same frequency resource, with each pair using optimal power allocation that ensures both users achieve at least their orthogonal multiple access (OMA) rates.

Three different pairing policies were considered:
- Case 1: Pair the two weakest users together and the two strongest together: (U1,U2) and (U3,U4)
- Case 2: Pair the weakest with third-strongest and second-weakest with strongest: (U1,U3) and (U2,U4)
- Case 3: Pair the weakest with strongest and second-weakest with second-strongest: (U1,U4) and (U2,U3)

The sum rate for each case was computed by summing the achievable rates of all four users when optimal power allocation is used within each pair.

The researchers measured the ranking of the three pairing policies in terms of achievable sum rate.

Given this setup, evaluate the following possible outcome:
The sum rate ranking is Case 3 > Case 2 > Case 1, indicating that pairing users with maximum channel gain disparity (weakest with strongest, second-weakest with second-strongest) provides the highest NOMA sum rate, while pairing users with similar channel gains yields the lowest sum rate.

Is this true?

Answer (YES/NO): YES